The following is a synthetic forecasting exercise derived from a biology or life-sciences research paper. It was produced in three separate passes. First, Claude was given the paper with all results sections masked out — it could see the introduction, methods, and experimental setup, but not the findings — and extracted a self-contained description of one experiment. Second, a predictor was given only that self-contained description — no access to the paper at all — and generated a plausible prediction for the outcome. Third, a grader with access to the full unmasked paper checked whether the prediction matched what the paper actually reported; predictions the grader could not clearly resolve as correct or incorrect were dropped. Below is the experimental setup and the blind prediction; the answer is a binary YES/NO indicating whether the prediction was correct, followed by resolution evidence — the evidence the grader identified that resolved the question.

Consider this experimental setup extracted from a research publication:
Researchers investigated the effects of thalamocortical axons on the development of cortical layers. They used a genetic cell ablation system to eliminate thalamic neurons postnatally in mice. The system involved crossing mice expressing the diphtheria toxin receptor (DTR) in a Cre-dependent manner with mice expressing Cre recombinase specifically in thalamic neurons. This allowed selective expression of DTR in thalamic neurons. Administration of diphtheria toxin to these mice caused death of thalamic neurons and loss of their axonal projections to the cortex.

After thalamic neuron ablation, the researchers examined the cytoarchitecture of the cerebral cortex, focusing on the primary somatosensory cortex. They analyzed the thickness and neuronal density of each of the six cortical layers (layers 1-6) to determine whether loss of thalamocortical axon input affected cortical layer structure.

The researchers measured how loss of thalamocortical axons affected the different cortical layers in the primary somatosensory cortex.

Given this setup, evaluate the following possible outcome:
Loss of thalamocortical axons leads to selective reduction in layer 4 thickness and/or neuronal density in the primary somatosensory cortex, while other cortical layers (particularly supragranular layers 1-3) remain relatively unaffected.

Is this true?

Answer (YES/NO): YES